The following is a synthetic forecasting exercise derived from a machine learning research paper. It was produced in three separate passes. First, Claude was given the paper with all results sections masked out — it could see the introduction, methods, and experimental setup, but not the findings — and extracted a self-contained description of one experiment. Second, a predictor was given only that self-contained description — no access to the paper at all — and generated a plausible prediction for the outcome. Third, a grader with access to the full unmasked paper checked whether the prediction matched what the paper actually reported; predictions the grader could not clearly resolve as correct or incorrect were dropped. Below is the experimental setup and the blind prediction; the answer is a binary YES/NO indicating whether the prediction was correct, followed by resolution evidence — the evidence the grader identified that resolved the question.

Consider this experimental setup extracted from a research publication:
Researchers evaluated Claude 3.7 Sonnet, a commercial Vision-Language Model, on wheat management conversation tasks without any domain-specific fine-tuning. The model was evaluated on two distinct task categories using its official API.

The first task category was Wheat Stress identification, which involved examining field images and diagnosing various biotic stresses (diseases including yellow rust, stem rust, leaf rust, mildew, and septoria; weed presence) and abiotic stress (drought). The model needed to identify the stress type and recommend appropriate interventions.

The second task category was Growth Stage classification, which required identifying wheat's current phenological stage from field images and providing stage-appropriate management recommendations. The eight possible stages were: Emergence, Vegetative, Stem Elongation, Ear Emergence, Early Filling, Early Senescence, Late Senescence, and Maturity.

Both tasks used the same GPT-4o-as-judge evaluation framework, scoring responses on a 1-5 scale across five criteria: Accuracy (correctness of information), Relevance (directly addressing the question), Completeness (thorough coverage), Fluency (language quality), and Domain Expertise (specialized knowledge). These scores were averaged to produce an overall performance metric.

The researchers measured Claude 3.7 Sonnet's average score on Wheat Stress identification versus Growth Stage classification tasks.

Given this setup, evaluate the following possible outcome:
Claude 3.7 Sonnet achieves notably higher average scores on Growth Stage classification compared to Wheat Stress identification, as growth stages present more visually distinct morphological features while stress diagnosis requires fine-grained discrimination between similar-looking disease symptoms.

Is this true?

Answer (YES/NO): NO